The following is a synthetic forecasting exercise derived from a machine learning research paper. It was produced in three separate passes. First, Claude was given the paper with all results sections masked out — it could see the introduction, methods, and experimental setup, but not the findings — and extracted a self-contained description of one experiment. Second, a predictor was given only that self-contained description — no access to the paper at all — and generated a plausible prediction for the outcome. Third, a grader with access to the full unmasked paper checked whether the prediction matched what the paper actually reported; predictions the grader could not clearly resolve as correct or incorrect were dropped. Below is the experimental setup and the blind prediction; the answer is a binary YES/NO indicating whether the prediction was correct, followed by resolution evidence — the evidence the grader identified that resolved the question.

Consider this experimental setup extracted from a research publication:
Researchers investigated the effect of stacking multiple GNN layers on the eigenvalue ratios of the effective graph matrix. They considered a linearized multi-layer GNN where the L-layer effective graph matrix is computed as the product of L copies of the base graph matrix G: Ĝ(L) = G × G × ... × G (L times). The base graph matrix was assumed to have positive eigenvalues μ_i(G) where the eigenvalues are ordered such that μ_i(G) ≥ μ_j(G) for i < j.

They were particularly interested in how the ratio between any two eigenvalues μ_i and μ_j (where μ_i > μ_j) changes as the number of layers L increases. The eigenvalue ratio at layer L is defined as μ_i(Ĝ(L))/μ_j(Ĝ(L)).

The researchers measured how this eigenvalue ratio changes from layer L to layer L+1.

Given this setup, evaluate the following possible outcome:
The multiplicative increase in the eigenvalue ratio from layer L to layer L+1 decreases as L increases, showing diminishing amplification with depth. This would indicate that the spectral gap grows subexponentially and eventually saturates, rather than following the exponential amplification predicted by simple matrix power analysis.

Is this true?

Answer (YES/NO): NO